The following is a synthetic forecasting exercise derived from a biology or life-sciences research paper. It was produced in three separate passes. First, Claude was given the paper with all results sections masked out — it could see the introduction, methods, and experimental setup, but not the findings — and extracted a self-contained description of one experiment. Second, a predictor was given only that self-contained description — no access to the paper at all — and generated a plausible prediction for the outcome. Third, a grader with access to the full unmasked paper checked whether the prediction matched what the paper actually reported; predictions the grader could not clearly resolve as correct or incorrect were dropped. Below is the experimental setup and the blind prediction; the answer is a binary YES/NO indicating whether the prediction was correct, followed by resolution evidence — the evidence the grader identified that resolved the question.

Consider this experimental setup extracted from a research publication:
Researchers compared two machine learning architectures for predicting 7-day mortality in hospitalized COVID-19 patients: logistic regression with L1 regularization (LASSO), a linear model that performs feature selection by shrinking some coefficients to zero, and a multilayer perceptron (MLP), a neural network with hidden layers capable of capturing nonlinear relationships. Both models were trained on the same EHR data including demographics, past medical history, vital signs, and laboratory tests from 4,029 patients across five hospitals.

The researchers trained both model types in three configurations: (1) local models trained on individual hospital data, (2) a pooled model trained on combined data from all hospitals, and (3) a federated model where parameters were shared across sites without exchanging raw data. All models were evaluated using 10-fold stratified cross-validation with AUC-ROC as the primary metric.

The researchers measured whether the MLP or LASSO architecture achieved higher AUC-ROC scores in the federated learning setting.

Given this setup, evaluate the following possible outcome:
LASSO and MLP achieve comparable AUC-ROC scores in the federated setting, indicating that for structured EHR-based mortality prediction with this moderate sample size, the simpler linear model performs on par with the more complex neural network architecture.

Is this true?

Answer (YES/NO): NO